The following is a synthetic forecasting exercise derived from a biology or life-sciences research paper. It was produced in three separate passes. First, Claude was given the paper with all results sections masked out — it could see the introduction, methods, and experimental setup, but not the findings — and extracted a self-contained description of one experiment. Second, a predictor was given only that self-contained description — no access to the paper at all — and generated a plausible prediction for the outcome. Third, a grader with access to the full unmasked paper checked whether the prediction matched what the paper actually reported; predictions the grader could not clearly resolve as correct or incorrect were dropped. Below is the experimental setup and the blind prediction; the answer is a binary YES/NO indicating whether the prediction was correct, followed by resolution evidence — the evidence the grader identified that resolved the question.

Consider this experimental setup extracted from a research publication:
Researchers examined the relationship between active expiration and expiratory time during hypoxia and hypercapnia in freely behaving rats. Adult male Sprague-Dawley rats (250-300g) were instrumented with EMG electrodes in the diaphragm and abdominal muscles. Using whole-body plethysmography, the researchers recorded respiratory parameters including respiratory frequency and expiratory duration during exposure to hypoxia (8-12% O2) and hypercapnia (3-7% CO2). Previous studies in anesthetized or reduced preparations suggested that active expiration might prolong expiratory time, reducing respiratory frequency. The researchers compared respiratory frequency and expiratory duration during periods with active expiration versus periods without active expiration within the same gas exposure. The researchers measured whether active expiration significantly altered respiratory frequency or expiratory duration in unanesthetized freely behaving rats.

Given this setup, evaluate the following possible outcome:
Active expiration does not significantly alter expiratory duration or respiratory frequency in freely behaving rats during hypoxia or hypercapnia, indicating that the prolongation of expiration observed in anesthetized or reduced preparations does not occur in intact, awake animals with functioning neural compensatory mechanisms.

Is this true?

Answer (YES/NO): NO